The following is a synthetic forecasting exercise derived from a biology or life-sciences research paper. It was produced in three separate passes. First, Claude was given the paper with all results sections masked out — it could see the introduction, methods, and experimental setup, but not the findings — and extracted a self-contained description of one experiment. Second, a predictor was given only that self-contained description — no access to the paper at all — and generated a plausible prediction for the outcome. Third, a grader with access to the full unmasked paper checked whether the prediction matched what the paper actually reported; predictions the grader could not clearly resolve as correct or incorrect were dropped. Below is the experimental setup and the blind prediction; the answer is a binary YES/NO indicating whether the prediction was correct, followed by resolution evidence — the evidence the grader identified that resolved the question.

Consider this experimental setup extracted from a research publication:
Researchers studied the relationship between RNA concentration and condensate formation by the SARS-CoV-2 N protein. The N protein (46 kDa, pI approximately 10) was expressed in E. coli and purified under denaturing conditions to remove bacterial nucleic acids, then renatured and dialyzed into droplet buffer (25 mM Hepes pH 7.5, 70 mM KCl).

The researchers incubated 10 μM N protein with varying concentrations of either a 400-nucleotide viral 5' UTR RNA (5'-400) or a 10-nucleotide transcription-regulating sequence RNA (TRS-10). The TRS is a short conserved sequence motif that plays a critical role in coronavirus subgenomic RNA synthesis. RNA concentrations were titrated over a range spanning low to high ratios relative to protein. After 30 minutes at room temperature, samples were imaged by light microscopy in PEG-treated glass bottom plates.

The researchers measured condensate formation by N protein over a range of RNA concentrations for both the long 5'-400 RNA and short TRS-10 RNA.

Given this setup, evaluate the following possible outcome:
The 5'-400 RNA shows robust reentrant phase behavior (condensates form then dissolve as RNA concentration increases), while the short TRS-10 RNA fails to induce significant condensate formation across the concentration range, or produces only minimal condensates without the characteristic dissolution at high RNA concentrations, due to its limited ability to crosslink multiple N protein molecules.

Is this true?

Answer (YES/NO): NO